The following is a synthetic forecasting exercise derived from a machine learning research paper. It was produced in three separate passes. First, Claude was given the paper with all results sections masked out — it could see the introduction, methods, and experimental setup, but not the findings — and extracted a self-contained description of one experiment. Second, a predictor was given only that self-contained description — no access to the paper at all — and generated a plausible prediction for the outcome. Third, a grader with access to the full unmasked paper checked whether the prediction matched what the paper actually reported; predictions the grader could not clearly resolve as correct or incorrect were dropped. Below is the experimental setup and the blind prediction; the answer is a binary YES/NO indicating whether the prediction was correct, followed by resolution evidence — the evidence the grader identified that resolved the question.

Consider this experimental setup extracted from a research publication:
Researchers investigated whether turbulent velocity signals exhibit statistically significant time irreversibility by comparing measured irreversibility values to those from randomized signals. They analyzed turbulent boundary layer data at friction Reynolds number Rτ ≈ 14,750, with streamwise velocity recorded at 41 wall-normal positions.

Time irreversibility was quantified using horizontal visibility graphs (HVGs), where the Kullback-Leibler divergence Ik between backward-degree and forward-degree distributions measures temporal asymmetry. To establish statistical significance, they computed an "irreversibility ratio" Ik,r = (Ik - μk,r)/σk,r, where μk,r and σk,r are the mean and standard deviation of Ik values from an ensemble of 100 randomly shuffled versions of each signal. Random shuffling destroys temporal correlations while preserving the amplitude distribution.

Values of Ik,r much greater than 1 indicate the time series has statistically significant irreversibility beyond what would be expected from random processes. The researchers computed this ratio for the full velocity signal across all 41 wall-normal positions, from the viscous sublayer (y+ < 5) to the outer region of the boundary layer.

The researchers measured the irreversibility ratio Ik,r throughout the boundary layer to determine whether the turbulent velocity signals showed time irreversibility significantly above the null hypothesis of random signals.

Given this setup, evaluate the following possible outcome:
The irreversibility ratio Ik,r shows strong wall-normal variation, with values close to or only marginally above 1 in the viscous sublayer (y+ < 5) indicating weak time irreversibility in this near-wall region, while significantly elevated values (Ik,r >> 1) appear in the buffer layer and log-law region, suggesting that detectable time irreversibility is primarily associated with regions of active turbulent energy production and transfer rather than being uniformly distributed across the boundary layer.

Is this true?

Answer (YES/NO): NO